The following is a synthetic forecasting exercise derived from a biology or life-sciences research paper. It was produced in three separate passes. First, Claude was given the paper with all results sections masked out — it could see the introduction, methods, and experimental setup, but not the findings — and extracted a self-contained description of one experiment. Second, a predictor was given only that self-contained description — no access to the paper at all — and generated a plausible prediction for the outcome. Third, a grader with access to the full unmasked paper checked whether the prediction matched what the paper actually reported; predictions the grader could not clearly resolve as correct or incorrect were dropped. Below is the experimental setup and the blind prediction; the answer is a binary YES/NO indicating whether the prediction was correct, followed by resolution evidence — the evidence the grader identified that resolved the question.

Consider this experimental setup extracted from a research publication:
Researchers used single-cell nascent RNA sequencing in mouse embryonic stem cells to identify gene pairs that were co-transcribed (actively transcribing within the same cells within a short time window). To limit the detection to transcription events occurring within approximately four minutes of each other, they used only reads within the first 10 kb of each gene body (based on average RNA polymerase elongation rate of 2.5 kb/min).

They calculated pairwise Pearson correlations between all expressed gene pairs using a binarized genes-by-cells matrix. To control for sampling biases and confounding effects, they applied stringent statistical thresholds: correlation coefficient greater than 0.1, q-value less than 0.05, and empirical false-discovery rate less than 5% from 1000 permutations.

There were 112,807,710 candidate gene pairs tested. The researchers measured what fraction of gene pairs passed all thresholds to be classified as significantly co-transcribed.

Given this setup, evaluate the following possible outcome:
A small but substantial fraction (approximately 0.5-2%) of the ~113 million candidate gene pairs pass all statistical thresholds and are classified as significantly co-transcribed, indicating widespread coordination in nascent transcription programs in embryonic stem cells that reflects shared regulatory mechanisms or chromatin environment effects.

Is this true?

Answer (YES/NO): NO